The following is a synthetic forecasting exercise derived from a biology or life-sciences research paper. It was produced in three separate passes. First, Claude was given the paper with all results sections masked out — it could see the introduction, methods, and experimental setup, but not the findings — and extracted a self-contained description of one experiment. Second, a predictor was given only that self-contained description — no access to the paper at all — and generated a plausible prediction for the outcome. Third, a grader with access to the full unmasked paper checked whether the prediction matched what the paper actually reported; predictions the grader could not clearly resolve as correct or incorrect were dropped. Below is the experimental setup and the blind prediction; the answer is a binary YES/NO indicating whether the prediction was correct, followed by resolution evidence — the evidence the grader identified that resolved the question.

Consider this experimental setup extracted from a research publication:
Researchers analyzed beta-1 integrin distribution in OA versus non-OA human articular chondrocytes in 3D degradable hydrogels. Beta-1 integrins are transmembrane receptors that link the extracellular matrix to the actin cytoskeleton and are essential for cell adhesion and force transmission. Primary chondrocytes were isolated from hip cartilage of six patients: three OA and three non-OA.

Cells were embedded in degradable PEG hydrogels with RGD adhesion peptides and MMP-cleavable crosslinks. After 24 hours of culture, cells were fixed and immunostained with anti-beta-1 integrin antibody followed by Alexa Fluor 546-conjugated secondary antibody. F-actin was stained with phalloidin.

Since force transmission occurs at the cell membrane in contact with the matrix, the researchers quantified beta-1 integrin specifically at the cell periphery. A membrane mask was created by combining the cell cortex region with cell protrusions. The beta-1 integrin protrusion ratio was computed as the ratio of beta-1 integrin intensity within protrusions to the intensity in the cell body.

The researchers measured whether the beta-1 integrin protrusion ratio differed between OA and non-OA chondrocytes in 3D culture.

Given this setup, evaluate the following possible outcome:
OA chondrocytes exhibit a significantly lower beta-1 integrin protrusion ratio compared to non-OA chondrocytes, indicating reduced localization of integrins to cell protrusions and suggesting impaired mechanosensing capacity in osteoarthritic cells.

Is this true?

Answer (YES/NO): NO